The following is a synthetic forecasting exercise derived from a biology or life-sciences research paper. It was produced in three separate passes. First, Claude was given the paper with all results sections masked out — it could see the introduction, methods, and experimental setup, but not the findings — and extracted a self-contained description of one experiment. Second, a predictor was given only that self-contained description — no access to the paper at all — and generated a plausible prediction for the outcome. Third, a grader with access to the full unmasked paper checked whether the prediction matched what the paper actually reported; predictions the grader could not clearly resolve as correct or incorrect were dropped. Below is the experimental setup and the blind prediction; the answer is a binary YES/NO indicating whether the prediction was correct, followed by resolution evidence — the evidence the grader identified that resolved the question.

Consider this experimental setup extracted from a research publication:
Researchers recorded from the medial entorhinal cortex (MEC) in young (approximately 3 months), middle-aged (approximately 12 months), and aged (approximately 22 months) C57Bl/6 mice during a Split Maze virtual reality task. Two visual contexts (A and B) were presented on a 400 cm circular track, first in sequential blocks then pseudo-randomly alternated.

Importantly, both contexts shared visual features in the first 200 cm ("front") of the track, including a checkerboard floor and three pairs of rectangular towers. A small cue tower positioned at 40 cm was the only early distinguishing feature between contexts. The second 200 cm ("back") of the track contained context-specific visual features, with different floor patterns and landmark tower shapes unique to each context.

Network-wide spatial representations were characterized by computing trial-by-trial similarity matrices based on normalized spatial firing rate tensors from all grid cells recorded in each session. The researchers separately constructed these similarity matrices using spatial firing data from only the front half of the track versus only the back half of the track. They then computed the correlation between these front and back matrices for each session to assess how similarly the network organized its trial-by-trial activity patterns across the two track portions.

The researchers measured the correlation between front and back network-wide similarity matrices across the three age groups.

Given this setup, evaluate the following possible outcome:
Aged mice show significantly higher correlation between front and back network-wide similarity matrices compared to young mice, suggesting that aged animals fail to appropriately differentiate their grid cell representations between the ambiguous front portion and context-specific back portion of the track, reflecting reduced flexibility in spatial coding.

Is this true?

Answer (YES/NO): NO